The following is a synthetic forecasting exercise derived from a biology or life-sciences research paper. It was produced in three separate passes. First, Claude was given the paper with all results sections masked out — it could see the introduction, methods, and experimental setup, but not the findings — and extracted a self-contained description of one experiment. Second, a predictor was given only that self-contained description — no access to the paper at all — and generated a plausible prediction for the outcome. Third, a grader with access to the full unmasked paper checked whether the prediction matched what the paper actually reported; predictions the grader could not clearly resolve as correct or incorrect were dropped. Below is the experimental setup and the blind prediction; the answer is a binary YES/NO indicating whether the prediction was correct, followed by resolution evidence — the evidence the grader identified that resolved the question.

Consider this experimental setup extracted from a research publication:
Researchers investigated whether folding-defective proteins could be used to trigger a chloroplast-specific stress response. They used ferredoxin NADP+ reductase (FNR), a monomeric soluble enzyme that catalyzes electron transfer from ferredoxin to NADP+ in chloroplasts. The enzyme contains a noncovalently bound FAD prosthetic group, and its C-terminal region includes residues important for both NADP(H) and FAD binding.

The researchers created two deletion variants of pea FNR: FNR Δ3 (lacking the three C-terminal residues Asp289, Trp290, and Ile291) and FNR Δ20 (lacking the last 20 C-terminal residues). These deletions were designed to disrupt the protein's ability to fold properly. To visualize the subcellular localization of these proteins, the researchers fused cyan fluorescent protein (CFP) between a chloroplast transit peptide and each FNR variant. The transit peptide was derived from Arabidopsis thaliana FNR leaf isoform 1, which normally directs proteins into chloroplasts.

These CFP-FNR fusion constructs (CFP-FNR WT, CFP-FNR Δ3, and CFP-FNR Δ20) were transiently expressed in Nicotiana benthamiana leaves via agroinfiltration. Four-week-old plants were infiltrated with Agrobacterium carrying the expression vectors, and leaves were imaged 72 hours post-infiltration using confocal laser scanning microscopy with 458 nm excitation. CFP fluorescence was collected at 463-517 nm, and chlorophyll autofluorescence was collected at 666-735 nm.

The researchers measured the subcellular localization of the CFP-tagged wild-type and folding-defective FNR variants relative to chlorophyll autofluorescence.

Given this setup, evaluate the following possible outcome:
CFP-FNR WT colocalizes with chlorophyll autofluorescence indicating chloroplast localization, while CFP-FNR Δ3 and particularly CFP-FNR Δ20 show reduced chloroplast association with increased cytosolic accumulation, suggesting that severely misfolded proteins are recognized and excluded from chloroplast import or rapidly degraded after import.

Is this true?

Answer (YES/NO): NO